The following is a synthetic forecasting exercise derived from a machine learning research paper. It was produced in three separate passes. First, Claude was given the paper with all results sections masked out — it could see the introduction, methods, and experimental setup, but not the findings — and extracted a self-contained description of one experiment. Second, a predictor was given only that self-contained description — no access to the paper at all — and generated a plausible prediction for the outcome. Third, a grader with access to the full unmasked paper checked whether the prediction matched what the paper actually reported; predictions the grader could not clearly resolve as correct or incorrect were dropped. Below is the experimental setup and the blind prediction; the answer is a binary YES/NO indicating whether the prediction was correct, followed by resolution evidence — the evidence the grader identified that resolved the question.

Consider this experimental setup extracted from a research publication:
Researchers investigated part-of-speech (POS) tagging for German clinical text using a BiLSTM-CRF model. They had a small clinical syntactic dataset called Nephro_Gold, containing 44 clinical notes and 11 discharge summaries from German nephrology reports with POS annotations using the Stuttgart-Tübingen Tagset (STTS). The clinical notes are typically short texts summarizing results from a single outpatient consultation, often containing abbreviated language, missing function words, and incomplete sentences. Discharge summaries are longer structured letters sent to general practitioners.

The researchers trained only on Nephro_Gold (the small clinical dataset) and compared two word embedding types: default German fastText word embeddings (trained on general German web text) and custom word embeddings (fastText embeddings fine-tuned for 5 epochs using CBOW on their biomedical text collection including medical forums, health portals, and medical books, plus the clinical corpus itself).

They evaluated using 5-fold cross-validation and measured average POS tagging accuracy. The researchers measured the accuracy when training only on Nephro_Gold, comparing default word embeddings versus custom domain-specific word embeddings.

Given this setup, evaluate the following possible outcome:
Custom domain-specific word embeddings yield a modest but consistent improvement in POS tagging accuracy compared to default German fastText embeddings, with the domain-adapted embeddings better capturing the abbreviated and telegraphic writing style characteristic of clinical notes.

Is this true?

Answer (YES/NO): NO